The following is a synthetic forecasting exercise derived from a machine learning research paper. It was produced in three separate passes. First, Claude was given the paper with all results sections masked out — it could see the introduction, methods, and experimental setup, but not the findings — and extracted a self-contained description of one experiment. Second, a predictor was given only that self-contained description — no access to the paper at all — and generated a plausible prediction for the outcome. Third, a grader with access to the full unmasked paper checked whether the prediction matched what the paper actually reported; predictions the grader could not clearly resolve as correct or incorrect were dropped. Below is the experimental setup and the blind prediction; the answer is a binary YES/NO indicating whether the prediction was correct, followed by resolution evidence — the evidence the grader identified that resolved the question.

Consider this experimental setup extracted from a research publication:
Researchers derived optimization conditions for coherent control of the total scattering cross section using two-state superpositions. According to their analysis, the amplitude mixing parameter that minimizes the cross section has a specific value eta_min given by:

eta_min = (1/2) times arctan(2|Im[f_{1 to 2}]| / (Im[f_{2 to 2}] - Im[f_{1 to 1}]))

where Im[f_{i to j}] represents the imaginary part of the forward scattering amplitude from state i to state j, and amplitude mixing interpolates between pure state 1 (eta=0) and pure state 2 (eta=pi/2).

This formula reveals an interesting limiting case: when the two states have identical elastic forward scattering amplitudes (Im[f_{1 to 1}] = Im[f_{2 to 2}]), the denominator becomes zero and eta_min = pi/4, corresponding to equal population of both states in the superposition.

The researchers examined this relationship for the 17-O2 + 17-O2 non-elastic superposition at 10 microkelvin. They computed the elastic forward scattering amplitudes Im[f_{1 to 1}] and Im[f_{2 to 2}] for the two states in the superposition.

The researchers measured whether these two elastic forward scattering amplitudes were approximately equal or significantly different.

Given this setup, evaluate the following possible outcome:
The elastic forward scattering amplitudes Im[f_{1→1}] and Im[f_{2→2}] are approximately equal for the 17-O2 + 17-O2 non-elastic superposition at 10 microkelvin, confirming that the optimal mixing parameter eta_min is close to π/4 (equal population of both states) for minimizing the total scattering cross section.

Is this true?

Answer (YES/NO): YES